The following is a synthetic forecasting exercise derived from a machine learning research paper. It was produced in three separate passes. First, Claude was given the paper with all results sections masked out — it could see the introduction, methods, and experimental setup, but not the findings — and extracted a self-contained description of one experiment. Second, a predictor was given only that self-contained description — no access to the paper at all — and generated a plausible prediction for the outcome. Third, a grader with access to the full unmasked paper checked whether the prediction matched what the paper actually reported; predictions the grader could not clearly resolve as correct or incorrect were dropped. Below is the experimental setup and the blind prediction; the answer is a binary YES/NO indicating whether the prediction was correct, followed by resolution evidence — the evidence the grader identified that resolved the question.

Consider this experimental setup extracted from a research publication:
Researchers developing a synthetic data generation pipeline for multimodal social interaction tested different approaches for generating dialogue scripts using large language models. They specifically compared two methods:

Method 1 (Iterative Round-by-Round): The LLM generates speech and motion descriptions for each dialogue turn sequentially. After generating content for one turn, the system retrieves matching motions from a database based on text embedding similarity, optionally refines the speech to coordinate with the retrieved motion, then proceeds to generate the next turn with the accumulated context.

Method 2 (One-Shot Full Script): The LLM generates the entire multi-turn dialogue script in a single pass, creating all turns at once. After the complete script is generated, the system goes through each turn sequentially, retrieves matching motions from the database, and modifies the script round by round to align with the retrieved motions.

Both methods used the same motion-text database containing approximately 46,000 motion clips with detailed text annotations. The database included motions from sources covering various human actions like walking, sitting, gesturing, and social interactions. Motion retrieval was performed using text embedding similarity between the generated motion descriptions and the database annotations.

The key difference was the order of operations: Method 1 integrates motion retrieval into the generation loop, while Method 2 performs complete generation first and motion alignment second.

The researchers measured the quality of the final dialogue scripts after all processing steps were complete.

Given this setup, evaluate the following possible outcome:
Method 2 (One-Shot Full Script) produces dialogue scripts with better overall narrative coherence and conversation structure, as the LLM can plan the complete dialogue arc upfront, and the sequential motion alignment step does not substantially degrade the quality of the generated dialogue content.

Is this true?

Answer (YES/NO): NO